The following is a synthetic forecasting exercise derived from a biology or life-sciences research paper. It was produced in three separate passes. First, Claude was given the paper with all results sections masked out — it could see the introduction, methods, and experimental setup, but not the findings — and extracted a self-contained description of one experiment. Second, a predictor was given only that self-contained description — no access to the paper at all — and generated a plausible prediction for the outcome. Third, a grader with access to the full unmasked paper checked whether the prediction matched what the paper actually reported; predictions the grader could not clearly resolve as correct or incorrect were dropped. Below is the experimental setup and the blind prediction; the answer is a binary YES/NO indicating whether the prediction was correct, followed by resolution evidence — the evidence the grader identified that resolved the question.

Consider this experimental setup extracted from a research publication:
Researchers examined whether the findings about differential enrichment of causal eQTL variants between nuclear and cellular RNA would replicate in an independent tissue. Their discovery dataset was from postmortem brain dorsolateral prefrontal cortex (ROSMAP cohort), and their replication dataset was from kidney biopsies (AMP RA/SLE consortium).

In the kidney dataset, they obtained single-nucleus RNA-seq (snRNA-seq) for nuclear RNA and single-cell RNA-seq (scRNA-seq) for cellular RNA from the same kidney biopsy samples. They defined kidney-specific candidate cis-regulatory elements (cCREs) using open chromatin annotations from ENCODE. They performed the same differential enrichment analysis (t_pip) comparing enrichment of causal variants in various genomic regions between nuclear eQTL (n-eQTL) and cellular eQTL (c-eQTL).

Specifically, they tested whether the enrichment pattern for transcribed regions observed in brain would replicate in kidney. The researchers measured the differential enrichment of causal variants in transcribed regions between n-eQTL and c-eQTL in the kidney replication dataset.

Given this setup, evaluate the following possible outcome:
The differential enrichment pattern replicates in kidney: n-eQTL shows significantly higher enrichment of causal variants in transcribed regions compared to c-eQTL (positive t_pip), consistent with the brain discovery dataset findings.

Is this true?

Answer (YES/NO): NO